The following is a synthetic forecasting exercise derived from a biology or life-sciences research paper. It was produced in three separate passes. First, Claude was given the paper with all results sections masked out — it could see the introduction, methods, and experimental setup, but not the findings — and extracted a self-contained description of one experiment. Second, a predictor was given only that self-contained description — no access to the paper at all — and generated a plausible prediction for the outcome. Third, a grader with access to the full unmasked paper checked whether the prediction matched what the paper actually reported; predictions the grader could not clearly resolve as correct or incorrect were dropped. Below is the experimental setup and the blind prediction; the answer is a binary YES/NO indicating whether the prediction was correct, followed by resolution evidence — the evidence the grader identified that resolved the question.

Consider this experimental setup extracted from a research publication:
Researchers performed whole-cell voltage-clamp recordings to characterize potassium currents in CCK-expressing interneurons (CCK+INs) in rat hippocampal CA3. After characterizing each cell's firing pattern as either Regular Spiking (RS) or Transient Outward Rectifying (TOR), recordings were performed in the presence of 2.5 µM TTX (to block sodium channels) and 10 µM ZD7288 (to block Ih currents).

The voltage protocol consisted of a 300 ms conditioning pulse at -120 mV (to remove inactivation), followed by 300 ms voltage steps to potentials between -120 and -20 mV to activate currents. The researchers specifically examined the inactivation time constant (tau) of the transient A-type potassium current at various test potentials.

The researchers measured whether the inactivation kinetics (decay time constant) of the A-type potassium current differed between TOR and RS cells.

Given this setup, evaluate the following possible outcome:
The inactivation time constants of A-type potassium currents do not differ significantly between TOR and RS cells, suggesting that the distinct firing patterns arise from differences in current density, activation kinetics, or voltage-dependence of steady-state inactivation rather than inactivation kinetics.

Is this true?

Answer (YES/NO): NO